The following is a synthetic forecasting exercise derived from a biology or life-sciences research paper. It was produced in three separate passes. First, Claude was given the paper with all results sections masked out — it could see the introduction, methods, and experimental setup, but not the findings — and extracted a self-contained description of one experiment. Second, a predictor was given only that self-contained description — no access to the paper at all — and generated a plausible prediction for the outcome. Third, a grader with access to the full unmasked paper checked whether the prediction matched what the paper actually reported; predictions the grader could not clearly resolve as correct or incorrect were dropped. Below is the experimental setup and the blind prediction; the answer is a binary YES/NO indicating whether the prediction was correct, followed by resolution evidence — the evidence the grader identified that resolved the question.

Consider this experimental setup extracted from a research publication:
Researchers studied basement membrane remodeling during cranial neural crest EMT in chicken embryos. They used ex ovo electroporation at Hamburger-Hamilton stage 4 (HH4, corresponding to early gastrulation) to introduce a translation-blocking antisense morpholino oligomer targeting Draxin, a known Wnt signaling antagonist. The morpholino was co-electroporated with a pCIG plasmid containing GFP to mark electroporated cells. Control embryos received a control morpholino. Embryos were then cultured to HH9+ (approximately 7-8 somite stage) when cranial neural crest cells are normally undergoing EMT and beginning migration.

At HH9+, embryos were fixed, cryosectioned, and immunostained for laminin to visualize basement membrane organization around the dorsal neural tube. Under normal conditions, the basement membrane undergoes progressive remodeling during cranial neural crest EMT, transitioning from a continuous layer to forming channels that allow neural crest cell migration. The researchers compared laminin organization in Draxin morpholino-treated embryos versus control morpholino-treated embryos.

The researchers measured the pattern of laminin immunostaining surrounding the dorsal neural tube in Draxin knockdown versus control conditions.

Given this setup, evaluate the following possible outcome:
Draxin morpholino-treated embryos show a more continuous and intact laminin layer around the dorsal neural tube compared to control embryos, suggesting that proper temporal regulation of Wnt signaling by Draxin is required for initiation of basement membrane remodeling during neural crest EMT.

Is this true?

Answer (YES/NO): YES